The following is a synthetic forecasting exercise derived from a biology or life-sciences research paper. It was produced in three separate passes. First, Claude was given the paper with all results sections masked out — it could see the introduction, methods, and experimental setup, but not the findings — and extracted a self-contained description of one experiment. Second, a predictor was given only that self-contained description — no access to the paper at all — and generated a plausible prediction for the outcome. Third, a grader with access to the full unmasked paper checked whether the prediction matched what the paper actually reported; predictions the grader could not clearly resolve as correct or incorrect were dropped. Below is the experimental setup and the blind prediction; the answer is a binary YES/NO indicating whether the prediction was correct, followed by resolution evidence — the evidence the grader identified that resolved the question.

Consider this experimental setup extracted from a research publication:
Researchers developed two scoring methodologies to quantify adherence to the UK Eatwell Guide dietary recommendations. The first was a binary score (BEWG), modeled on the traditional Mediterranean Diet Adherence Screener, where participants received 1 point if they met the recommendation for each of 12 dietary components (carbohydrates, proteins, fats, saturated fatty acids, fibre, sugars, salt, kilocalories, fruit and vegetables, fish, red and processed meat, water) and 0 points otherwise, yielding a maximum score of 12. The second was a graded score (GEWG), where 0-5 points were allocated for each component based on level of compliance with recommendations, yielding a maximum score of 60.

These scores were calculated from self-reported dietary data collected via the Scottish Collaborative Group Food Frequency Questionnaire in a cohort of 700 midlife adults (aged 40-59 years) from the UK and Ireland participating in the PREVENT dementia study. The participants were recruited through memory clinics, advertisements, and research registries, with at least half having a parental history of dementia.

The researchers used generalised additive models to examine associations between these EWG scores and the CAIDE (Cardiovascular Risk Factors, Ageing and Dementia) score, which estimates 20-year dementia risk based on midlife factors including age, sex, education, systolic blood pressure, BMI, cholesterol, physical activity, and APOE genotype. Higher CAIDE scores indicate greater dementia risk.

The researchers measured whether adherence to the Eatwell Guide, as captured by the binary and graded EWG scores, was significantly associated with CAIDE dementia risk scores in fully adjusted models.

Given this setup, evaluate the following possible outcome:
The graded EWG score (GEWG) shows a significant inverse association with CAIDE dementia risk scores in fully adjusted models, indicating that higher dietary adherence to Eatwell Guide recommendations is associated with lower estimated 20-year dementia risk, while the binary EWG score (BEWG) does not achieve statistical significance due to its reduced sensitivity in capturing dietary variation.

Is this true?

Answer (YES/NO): NO